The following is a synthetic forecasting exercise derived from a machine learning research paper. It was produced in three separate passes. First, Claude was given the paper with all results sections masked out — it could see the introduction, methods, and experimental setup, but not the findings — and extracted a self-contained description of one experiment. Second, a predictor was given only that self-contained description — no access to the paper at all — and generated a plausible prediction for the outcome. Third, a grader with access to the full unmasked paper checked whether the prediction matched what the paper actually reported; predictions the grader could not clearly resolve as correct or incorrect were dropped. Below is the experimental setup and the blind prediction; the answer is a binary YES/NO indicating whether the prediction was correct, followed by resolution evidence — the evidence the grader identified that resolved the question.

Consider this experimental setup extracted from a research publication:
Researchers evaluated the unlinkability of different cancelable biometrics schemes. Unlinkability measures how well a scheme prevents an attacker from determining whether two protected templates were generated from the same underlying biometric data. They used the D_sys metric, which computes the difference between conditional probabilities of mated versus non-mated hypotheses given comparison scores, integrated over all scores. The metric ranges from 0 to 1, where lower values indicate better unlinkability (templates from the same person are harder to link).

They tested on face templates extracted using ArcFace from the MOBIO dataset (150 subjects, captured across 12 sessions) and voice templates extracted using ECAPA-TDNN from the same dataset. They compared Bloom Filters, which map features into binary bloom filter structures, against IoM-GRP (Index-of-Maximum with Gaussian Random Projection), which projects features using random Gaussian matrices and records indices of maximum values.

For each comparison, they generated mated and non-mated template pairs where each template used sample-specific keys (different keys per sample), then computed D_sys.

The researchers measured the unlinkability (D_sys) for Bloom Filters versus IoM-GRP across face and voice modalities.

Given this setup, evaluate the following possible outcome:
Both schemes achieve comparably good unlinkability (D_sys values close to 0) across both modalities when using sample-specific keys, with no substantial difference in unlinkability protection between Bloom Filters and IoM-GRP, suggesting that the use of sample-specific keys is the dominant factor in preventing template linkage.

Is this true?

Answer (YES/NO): NO